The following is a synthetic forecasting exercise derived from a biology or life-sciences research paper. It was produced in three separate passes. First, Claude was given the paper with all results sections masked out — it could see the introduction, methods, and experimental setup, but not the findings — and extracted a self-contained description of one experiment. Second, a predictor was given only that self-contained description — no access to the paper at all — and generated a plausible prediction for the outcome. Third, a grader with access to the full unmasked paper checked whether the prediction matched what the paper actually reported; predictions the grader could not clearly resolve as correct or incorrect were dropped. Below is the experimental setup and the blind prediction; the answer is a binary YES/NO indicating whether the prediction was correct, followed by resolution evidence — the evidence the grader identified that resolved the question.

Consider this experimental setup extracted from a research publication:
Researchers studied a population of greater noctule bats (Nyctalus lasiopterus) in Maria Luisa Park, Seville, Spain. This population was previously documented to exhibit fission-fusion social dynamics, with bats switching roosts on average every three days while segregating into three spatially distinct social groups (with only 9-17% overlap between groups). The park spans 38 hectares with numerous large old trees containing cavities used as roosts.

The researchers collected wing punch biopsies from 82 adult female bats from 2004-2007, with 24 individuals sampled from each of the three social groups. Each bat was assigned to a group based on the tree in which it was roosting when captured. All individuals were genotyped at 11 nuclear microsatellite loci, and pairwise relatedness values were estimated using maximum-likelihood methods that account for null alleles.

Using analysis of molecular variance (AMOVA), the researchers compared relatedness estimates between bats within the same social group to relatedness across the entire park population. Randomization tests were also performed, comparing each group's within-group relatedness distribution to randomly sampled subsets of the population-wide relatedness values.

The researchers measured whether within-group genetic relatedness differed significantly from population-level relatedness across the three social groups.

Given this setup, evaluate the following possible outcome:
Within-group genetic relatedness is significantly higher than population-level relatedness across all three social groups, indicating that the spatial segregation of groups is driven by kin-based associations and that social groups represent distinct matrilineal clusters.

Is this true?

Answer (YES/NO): NO